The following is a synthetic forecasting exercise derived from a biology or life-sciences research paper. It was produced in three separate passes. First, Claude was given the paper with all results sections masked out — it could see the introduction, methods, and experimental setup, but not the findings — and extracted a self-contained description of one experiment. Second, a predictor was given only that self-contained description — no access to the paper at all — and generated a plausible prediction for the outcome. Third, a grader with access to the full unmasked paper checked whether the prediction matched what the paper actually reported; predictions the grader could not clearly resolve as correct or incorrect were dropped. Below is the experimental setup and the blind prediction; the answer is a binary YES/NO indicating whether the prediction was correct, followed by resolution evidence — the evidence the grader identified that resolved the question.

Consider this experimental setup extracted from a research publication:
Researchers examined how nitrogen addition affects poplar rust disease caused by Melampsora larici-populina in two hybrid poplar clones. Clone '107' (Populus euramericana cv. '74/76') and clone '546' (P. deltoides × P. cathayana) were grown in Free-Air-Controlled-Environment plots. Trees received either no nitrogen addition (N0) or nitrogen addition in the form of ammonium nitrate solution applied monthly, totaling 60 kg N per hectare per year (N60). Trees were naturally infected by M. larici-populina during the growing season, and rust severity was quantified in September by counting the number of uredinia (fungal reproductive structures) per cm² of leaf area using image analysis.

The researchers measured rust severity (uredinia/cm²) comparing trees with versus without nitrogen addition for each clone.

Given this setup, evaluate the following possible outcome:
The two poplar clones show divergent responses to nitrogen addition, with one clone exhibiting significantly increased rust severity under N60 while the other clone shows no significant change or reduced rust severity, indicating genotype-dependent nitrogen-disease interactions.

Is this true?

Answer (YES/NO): YES